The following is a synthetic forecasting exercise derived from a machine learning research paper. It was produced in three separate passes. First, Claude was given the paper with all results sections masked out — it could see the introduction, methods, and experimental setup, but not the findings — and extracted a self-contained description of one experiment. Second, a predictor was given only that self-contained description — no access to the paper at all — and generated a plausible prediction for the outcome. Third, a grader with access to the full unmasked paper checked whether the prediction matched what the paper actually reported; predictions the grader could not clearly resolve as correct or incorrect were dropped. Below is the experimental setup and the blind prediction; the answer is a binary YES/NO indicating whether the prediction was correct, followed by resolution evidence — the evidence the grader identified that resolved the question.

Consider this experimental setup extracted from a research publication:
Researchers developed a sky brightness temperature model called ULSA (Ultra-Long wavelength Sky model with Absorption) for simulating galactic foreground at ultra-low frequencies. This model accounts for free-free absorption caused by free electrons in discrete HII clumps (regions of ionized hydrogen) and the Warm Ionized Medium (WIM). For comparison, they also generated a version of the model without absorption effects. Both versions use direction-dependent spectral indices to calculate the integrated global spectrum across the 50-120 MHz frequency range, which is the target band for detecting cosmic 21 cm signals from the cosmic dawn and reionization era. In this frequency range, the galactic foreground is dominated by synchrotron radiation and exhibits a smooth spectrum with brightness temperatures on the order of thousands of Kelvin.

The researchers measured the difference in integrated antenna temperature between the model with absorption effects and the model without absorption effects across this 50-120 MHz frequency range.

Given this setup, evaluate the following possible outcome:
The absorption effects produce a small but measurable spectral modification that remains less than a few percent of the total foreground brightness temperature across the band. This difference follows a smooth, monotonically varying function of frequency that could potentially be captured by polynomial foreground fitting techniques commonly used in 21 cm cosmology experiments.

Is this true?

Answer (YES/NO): YES